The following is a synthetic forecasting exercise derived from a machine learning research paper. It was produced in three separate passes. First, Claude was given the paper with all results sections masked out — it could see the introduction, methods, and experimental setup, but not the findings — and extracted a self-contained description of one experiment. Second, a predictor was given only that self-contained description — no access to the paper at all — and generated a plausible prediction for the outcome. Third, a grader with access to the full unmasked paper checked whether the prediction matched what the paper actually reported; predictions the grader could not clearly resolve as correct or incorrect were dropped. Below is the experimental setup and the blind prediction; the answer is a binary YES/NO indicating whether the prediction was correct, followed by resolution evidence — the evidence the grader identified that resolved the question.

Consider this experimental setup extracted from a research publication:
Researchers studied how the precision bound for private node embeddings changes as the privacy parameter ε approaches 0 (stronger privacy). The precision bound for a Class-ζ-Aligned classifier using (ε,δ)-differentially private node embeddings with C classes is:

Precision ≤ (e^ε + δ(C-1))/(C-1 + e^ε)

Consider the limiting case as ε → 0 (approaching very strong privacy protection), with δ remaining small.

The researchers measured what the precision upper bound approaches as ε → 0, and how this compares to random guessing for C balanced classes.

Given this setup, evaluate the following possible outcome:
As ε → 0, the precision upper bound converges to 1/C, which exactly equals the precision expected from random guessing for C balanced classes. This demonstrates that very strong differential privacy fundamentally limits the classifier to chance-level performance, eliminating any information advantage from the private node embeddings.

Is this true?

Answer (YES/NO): NO